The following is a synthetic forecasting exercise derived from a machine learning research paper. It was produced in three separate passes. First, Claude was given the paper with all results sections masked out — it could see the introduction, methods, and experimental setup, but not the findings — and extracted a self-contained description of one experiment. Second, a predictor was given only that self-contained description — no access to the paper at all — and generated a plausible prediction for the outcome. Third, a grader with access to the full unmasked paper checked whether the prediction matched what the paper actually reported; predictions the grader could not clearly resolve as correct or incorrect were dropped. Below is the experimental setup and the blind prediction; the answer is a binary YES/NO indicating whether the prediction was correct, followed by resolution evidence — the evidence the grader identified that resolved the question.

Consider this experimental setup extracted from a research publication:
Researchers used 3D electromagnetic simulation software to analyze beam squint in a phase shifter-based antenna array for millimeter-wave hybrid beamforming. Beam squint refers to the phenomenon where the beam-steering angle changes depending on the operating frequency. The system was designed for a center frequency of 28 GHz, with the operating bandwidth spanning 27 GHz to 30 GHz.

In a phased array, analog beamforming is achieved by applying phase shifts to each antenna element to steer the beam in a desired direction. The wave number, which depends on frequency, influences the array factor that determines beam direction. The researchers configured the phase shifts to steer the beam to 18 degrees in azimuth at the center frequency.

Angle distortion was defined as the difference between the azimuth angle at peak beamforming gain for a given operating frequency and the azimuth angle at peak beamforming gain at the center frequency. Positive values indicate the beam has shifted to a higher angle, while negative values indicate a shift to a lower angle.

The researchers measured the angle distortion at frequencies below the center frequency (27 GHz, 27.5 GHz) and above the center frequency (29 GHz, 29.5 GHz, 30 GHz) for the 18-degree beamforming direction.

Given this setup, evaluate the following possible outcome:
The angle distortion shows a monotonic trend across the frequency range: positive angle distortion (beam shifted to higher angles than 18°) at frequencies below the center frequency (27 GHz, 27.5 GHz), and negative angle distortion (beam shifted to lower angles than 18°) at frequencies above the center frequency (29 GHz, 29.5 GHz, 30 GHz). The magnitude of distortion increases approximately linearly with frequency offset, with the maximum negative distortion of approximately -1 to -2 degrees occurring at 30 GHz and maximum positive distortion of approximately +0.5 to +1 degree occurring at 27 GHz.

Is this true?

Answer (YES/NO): NO